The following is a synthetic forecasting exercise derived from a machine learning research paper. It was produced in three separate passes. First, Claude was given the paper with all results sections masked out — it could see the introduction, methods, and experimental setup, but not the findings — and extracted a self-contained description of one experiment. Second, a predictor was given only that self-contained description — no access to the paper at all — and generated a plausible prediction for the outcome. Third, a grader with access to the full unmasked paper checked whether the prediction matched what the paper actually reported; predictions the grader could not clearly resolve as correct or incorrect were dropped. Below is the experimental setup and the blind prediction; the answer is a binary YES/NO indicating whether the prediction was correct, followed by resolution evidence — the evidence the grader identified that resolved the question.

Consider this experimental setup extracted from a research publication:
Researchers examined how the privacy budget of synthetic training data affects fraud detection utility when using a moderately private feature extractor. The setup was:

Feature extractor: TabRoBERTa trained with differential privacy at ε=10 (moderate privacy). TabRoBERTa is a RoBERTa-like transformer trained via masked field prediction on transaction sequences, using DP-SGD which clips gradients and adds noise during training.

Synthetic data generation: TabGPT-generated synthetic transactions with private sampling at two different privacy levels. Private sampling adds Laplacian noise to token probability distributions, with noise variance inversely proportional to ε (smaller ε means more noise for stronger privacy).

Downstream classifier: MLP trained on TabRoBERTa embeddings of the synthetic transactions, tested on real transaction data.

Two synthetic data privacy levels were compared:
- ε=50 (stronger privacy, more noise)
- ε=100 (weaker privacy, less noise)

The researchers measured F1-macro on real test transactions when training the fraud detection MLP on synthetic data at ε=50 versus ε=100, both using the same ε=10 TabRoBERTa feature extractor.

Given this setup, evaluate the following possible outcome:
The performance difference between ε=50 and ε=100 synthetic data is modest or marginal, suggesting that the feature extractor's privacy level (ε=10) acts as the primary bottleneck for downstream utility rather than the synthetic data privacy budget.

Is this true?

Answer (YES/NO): NO